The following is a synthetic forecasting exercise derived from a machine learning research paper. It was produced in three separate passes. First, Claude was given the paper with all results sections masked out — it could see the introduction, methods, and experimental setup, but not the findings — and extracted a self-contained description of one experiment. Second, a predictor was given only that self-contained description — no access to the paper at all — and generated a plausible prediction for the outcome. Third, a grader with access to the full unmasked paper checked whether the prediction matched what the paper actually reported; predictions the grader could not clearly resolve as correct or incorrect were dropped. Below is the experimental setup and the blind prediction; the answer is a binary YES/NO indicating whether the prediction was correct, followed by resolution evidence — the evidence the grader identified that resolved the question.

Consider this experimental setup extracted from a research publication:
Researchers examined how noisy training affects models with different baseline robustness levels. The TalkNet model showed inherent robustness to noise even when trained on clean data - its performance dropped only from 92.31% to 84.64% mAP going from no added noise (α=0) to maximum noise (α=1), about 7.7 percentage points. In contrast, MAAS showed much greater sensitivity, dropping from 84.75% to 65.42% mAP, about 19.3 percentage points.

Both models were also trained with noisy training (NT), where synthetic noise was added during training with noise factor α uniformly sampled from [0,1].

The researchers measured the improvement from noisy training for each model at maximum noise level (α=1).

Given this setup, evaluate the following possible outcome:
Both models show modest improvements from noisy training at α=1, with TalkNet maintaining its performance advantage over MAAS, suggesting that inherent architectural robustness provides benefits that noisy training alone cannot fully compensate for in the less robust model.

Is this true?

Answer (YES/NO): NO